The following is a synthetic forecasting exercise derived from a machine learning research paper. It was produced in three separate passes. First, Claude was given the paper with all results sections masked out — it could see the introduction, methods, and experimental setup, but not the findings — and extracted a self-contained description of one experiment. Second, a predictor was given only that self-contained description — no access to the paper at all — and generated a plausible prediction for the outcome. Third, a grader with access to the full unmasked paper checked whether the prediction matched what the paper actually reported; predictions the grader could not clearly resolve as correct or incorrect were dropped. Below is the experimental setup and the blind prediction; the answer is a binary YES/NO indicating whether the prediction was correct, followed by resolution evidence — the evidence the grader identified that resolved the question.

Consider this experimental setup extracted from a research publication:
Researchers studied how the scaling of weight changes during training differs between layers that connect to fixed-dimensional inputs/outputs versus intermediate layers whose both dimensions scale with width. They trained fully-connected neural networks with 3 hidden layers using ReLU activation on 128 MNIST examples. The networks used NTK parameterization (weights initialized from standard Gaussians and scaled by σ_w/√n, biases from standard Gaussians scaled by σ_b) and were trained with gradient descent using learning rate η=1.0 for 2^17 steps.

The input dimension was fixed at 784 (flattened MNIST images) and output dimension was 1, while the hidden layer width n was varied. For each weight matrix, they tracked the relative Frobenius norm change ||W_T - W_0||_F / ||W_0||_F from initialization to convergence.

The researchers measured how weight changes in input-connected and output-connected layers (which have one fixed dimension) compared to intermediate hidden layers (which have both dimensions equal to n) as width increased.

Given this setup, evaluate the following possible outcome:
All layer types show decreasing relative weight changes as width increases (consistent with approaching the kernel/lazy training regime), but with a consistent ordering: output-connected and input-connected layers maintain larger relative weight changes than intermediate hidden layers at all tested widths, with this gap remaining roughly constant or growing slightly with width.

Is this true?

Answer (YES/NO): NO